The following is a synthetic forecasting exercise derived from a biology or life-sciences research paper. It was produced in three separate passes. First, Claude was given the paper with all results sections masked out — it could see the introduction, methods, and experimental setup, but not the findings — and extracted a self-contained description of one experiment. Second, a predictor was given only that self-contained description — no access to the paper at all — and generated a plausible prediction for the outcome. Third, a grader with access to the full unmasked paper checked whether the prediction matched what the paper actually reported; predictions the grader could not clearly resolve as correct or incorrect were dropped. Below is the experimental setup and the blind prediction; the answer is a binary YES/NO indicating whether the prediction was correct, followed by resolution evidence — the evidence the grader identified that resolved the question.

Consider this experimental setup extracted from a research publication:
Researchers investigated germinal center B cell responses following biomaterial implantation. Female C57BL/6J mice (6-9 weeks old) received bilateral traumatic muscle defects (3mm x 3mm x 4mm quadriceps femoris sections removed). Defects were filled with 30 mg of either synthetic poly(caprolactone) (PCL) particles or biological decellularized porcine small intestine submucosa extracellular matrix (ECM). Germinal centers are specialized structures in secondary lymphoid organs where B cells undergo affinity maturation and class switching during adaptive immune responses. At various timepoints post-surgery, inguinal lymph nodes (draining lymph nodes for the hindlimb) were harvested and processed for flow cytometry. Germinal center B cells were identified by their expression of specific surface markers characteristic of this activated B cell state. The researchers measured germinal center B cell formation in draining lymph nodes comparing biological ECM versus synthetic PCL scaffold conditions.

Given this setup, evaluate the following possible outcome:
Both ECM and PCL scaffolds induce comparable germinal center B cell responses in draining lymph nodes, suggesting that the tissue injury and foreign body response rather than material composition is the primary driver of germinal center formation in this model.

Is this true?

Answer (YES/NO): NO